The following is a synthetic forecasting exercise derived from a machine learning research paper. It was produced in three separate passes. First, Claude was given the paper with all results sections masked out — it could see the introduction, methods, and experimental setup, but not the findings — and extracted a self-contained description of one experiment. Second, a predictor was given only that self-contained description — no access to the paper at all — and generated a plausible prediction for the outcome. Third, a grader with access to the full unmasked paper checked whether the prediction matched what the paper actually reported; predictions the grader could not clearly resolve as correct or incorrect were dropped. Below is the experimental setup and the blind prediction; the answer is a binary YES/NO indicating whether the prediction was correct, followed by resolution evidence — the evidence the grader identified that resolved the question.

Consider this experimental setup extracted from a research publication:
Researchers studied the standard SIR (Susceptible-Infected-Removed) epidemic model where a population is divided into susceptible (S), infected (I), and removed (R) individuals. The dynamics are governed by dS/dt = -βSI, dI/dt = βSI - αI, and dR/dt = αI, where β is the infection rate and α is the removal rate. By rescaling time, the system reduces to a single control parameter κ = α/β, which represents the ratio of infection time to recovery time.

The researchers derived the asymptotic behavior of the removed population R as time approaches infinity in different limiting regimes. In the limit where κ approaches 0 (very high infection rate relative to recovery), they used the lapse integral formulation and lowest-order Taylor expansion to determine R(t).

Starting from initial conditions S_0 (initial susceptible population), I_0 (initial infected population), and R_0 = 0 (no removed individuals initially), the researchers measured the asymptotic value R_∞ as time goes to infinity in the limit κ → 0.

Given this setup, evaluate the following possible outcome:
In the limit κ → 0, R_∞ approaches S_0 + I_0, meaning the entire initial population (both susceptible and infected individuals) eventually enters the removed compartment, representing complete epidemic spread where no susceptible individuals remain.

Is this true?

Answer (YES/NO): YES